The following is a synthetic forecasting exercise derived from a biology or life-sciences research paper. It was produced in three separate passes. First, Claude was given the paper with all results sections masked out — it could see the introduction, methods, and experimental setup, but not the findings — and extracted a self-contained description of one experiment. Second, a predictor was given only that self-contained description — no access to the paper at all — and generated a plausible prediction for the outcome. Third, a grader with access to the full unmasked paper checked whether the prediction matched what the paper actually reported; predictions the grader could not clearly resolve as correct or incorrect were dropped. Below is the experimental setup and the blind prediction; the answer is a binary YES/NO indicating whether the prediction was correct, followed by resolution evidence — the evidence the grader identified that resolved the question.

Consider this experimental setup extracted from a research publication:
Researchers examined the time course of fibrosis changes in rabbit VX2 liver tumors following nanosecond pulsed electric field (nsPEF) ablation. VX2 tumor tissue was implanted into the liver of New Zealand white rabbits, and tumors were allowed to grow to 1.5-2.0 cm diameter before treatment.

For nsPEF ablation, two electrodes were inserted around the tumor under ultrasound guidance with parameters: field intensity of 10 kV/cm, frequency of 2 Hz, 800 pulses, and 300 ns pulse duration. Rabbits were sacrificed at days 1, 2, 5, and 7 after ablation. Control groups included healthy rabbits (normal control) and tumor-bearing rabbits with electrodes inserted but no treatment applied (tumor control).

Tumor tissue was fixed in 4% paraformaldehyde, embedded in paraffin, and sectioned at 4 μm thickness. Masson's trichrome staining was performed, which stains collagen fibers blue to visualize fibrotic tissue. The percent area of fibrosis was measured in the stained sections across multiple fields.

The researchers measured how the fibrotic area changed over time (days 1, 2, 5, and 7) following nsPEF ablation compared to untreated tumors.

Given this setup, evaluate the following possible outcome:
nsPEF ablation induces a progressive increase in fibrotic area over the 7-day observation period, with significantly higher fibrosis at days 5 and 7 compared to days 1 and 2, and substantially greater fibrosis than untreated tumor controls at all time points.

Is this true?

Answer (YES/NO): NO